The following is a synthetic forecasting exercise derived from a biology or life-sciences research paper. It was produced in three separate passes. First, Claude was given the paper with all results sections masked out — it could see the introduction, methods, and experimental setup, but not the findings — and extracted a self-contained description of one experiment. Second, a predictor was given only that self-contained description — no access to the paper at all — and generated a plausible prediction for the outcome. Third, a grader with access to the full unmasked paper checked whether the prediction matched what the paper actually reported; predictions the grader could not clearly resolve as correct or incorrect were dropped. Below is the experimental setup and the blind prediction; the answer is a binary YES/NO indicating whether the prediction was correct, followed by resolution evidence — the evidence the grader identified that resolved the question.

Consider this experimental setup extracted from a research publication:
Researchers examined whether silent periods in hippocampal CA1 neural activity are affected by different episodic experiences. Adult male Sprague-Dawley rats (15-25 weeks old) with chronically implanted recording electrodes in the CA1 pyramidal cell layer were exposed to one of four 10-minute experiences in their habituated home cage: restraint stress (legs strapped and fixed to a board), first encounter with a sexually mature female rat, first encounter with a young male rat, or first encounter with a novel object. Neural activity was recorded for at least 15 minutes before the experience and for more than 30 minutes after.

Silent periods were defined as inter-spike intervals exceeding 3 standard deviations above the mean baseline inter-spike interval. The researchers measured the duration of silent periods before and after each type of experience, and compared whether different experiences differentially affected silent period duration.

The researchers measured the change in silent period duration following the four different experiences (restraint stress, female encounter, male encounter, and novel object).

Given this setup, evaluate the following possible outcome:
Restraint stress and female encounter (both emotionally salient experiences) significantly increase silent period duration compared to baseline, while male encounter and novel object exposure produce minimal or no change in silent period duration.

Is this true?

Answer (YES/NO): NO